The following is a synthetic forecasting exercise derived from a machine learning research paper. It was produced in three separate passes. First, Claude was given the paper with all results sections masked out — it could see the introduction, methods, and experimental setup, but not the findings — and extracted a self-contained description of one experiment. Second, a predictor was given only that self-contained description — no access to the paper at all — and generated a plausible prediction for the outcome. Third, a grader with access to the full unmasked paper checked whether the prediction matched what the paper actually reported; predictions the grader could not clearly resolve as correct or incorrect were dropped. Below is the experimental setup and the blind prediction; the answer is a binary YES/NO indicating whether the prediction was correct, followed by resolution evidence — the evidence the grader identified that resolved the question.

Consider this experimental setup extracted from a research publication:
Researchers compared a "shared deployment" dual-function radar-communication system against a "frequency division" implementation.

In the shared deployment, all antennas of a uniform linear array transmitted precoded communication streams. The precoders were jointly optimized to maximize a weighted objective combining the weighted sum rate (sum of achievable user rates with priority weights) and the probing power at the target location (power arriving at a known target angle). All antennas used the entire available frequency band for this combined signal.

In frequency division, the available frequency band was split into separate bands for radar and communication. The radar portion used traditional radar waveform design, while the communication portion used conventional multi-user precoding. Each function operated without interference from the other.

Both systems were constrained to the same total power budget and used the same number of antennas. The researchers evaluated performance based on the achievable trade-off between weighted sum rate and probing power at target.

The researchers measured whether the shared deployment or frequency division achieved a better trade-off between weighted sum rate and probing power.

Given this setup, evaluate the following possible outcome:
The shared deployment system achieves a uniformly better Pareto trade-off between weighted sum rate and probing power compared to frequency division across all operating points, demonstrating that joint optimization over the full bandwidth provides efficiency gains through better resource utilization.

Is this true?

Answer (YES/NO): YES